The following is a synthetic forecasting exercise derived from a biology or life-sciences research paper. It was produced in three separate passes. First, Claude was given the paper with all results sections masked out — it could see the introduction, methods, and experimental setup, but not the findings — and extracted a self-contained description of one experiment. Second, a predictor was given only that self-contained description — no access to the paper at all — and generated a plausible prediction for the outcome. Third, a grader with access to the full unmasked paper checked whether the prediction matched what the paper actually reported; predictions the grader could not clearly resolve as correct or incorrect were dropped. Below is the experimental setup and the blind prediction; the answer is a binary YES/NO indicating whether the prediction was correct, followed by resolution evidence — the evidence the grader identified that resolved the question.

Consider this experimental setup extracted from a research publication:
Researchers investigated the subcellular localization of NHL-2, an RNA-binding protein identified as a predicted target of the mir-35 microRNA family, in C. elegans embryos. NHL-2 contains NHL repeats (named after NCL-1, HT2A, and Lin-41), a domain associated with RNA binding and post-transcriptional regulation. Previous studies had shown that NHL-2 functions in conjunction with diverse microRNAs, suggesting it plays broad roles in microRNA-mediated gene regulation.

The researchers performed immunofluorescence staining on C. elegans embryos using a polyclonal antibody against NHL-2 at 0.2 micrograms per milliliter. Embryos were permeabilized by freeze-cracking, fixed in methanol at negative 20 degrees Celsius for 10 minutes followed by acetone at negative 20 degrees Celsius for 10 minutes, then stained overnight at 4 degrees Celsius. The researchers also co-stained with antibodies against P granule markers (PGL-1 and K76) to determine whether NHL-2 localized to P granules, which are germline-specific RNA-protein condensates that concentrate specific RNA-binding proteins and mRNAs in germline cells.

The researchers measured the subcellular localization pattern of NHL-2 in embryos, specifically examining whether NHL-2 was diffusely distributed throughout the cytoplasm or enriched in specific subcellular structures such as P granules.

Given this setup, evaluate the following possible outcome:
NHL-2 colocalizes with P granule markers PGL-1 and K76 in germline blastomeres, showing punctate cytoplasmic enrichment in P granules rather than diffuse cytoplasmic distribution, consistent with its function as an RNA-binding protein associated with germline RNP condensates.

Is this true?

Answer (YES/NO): NO